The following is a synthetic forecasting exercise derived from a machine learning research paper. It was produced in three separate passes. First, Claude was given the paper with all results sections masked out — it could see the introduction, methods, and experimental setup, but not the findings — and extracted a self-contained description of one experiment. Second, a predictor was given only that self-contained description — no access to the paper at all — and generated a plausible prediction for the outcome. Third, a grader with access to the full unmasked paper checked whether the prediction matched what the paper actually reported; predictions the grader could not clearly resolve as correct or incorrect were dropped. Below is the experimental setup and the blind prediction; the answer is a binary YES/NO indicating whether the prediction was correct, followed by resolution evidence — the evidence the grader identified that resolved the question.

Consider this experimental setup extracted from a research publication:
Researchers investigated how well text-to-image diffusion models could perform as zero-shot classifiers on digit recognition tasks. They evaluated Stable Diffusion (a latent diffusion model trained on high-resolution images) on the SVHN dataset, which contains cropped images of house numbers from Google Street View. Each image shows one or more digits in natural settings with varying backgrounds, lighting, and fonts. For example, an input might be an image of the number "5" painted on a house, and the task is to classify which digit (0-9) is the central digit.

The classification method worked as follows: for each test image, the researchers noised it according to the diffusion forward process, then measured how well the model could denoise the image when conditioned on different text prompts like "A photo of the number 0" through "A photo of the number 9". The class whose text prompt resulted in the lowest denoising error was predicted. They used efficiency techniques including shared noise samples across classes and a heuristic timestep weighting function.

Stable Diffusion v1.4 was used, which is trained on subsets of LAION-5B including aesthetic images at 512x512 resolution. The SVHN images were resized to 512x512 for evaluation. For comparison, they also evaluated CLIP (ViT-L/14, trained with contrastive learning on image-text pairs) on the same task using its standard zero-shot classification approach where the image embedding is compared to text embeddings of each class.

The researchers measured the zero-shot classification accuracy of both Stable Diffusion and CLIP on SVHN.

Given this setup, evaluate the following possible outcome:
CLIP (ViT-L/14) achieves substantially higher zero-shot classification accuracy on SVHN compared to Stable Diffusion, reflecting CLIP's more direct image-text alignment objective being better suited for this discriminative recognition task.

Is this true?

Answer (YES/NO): YES